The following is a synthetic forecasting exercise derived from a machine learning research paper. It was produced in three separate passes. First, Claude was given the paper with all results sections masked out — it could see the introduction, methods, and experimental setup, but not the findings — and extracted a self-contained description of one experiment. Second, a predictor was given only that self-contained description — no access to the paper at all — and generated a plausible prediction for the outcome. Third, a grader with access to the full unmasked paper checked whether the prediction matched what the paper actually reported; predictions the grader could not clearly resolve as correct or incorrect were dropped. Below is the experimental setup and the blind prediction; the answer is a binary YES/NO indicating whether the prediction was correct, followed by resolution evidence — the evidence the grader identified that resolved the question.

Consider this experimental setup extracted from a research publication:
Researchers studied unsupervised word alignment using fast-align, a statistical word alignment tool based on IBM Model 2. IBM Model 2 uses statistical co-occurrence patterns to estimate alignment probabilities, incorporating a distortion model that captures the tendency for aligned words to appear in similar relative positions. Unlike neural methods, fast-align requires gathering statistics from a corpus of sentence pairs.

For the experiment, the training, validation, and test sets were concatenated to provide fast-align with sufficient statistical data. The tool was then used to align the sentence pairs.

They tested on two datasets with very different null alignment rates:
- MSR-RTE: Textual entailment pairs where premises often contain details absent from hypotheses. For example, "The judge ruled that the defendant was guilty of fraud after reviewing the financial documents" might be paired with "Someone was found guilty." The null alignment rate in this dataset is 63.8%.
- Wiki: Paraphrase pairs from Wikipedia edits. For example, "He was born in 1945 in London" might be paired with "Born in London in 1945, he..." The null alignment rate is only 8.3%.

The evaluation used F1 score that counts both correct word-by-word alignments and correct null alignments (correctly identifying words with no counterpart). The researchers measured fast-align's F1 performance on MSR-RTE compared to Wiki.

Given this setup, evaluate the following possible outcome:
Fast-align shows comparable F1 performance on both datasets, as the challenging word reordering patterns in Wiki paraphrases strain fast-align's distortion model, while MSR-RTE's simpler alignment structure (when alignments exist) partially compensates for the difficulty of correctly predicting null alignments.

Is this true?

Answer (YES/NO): NO